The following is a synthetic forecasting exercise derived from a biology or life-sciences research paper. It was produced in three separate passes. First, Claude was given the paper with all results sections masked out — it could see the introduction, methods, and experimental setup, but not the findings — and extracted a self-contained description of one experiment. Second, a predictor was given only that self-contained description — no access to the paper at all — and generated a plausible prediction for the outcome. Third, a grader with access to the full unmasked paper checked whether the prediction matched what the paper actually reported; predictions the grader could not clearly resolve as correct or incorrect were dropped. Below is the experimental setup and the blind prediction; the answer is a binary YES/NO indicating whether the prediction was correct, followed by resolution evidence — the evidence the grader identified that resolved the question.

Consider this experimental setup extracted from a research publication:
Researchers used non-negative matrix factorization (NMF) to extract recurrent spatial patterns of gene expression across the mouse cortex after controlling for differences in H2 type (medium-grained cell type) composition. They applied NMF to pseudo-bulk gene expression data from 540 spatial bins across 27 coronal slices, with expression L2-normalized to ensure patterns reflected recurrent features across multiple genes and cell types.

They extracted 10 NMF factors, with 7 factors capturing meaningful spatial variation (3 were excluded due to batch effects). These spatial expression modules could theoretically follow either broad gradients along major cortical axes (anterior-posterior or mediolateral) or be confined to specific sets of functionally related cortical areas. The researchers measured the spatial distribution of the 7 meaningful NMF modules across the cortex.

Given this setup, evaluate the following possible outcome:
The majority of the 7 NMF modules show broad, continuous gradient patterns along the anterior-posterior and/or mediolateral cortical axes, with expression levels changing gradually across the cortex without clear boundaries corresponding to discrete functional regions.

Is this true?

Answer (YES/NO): NO